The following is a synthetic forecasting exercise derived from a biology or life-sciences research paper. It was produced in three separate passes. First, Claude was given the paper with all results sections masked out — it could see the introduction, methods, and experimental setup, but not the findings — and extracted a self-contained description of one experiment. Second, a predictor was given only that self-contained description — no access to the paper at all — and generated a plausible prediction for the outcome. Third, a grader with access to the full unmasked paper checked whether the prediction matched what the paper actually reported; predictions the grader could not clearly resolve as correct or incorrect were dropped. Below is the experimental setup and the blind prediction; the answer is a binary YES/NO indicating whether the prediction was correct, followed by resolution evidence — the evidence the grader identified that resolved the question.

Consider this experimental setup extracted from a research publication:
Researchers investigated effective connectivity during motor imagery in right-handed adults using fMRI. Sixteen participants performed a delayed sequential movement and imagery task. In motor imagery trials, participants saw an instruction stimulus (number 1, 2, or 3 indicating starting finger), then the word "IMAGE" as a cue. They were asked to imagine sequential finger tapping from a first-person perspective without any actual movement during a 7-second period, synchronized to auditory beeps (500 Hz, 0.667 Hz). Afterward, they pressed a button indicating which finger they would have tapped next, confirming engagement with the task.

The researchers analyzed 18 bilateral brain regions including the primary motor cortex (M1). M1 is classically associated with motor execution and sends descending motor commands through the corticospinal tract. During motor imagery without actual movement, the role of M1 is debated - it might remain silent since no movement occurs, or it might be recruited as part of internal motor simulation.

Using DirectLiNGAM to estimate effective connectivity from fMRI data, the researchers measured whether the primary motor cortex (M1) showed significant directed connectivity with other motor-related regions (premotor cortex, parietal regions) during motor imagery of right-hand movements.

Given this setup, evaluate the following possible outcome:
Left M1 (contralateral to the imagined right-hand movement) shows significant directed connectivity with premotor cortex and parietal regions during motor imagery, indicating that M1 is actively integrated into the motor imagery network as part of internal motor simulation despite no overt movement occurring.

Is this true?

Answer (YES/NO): YES